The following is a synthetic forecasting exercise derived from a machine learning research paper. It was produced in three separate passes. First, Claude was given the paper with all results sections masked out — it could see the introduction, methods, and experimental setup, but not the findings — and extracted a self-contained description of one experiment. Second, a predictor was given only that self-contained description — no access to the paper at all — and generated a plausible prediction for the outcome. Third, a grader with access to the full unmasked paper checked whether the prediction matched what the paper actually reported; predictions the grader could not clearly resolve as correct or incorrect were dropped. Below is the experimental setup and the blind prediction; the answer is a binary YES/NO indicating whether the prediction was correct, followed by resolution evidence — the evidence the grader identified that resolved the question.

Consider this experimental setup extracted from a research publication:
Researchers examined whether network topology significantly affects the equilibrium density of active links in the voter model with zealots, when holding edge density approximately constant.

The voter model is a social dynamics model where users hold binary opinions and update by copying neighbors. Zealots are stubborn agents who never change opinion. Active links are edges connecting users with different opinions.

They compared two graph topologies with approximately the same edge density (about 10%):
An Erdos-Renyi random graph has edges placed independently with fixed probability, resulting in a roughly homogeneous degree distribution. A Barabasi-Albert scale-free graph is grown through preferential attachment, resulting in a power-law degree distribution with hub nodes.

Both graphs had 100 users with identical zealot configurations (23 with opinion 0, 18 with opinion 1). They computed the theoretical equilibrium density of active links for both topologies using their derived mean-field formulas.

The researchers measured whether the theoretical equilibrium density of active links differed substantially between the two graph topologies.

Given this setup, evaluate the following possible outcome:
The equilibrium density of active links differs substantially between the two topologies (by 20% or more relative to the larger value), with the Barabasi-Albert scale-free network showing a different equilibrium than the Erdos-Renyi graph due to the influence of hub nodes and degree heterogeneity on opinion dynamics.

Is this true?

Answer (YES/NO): NO